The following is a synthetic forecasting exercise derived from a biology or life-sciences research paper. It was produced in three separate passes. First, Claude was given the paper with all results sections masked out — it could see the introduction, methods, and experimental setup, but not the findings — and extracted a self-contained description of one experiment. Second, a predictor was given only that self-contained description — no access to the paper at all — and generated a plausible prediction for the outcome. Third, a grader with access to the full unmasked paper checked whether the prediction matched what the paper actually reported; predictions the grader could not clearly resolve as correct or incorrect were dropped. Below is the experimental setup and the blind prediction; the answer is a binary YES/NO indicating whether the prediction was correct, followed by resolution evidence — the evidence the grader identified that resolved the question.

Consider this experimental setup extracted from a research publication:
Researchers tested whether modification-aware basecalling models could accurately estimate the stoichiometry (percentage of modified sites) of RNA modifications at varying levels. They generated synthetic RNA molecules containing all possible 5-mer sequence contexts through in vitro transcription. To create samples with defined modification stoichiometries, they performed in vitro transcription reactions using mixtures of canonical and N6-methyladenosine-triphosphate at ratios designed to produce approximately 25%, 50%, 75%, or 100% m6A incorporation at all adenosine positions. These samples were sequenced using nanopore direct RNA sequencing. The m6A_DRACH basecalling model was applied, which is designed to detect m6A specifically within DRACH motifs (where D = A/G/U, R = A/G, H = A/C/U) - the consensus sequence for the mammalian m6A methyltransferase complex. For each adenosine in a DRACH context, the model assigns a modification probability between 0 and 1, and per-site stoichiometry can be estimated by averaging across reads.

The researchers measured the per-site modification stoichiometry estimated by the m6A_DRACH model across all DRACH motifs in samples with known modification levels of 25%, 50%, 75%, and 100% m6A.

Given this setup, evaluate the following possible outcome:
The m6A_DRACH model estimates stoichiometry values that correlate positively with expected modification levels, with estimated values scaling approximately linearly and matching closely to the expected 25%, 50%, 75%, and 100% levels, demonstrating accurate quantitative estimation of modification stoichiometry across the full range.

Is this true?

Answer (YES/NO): NO